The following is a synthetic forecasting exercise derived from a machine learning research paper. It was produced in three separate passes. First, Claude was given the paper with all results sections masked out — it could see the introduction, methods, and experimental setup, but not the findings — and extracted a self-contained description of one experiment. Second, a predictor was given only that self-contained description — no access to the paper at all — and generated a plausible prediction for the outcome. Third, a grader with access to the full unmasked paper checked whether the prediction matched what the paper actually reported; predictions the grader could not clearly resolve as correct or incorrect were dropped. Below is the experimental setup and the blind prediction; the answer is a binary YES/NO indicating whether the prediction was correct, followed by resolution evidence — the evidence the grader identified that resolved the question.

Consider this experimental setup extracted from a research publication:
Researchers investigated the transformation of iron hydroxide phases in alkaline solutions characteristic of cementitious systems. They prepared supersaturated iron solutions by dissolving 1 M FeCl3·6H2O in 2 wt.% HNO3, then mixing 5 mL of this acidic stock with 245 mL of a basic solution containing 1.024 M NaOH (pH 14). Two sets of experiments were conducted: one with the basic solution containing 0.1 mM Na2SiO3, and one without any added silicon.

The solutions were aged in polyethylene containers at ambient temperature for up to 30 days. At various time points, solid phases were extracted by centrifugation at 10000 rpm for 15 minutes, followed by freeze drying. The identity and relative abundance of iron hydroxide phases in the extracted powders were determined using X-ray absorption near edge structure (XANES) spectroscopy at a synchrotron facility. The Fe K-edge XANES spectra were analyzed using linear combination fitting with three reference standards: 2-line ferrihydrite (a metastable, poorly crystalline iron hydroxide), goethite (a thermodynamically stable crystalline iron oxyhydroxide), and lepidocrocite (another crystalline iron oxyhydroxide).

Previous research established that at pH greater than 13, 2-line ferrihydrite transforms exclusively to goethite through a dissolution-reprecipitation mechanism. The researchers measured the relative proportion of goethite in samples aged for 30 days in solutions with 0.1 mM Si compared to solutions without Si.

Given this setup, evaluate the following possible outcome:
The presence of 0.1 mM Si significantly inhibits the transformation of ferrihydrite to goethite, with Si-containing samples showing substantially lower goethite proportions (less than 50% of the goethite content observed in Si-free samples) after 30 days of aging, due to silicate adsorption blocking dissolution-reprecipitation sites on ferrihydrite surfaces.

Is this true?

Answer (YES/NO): NO